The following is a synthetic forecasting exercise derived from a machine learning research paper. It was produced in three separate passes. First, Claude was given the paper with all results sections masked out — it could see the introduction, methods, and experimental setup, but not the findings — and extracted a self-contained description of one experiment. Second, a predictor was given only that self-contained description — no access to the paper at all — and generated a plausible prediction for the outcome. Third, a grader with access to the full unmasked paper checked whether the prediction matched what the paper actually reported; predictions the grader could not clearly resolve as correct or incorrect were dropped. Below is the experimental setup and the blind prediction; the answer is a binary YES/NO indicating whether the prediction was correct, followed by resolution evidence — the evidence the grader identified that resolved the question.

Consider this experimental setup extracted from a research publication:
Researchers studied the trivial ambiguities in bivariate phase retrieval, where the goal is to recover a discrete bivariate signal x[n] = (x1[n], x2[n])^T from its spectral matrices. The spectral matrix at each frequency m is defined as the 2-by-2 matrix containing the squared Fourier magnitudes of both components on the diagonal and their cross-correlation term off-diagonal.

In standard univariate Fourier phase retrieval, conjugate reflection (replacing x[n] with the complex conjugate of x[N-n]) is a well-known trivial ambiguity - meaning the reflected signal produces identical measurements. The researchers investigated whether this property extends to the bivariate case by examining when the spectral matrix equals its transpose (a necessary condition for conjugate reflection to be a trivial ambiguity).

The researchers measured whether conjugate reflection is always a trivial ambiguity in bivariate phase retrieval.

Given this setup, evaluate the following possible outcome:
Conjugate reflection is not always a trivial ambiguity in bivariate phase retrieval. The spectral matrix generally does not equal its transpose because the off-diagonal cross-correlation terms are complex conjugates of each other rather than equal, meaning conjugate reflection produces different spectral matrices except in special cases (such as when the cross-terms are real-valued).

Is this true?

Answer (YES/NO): YES